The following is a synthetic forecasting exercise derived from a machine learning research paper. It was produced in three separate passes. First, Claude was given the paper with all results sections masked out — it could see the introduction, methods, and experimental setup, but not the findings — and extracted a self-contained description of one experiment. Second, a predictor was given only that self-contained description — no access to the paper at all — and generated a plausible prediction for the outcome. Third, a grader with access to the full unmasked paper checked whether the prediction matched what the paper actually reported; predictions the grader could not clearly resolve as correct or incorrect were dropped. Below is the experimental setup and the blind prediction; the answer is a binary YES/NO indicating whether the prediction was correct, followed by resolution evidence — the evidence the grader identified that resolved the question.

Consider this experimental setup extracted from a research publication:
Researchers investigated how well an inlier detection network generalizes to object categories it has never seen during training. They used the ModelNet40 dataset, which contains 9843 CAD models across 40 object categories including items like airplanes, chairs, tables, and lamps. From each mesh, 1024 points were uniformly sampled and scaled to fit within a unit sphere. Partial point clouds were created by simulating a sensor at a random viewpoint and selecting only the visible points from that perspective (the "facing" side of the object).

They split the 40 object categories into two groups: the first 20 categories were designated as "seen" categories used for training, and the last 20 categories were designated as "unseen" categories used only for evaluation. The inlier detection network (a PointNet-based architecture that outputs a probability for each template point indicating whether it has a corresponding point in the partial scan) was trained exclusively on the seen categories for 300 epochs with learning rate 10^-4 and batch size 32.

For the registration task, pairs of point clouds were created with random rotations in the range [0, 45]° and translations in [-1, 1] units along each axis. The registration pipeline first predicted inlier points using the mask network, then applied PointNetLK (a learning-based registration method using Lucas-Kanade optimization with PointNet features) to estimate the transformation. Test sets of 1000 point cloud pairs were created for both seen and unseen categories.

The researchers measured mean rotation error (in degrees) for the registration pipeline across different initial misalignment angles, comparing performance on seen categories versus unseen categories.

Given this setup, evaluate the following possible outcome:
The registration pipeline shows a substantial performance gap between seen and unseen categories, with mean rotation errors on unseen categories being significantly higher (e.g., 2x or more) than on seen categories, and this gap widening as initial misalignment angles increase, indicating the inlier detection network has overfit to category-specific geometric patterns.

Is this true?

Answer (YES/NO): NO